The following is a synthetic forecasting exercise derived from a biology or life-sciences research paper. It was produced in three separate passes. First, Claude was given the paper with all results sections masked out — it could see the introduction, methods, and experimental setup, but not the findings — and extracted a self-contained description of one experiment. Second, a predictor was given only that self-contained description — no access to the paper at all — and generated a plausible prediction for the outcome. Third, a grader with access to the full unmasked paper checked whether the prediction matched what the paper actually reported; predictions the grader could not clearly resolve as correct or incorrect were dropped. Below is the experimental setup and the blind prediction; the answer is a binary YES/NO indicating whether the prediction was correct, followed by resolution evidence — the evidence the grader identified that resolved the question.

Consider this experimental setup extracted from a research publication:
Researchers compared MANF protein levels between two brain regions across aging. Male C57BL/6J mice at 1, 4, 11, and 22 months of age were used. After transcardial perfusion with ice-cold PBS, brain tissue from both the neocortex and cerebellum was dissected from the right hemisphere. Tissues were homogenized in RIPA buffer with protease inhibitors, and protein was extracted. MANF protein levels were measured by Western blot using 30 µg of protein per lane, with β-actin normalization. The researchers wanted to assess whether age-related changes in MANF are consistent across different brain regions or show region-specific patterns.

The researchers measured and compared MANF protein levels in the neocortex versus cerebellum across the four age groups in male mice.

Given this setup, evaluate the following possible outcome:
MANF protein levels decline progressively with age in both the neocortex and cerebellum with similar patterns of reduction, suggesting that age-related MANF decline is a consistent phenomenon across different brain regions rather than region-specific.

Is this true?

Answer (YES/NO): YES